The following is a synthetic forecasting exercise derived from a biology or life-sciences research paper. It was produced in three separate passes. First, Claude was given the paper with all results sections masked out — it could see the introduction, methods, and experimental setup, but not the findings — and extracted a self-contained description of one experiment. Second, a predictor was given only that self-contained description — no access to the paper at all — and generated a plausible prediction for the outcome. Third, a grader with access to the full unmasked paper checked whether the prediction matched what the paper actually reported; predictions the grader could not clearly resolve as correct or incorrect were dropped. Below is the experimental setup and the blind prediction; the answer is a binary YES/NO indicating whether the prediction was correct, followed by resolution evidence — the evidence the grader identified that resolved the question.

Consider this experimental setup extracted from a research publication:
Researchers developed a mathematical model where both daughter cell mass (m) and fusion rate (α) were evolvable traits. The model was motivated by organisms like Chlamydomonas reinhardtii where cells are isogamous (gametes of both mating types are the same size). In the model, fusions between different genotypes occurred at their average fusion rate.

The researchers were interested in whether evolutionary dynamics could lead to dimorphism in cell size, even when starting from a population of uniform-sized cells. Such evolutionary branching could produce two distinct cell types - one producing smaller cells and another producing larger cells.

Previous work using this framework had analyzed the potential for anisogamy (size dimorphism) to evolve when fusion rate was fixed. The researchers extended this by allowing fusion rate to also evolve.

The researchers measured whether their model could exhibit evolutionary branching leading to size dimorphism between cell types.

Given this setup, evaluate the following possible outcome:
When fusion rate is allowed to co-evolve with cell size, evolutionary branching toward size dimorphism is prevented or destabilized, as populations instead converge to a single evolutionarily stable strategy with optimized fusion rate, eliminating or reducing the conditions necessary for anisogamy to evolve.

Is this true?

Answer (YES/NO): NO